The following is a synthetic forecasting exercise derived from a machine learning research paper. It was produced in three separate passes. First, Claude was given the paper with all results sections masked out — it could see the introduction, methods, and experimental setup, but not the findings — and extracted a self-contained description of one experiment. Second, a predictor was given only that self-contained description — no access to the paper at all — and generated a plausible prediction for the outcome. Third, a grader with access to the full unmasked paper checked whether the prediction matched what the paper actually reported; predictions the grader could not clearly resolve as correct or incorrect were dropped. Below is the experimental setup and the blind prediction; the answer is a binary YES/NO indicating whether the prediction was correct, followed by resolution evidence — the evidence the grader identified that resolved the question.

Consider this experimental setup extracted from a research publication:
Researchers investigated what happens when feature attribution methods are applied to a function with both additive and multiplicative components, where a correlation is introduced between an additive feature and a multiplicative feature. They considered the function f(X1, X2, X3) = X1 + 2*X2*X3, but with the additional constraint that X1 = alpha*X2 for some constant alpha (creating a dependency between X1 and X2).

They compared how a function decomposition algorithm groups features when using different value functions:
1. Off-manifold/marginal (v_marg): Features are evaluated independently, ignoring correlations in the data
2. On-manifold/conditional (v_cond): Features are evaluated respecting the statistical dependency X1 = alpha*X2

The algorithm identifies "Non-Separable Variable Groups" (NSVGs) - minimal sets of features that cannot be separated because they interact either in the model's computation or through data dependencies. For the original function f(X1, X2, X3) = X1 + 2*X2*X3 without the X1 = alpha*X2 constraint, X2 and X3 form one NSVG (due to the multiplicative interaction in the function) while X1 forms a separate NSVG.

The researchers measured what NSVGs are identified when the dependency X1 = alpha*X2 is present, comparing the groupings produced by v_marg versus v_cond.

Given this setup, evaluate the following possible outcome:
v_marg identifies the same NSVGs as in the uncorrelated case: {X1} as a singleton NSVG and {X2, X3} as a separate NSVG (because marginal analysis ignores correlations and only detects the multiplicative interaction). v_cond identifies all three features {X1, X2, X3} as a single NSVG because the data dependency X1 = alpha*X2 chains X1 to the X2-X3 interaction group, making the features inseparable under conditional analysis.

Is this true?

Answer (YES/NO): YES